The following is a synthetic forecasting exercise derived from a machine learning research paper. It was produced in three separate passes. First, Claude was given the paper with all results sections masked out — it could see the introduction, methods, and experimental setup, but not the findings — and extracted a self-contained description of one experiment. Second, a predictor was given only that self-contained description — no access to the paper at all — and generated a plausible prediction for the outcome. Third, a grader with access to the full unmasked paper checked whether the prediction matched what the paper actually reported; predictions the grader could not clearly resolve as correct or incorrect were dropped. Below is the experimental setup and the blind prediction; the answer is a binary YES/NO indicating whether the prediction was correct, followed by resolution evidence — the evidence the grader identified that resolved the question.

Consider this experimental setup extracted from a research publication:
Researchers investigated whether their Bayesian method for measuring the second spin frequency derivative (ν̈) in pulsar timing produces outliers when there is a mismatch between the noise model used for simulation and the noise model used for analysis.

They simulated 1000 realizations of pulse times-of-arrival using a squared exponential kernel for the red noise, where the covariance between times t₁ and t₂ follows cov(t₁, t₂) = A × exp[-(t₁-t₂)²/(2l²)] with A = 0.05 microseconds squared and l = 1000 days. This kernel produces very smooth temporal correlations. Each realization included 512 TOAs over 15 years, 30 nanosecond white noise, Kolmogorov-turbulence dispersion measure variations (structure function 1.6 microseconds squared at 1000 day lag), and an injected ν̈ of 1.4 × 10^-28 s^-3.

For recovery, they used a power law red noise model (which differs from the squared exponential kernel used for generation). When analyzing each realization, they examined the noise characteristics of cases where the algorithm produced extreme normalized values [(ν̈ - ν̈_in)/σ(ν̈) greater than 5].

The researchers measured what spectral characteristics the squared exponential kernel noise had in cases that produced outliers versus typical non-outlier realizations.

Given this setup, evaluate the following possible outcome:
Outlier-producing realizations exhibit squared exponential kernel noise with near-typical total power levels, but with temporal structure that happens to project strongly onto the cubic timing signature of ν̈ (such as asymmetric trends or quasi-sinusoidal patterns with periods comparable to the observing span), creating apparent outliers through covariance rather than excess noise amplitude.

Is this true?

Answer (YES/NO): NO